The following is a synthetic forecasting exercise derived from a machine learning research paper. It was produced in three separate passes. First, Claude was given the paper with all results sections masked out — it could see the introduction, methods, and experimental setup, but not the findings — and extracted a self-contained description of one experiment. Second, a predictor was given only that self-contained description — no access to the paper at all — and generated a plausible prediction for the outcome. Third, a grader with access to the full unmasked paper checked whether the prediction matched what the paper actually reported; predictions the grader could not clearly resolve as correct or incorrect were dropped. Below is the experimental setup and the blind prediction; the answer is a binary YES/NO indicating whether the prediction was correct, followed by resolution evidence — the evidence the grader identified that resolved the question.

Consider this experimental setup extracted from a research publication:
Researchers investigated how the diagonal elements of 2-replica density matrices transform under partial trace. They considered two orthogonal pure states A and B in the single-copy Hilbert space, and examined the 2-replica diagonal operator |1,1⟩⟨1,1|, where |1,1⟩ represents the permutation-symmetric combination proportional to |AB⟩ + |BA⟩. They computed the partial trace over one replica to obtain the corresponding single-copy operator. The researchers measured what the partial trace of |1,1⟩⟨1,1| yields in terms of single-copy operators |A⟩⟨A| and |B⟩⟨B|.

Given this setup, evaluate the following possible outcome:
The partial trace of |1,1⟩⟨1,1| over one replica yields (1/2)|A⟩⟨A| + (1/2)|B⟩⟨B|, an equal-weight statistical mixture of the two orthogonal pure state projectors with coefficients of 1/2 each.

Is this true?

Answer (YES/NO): NO